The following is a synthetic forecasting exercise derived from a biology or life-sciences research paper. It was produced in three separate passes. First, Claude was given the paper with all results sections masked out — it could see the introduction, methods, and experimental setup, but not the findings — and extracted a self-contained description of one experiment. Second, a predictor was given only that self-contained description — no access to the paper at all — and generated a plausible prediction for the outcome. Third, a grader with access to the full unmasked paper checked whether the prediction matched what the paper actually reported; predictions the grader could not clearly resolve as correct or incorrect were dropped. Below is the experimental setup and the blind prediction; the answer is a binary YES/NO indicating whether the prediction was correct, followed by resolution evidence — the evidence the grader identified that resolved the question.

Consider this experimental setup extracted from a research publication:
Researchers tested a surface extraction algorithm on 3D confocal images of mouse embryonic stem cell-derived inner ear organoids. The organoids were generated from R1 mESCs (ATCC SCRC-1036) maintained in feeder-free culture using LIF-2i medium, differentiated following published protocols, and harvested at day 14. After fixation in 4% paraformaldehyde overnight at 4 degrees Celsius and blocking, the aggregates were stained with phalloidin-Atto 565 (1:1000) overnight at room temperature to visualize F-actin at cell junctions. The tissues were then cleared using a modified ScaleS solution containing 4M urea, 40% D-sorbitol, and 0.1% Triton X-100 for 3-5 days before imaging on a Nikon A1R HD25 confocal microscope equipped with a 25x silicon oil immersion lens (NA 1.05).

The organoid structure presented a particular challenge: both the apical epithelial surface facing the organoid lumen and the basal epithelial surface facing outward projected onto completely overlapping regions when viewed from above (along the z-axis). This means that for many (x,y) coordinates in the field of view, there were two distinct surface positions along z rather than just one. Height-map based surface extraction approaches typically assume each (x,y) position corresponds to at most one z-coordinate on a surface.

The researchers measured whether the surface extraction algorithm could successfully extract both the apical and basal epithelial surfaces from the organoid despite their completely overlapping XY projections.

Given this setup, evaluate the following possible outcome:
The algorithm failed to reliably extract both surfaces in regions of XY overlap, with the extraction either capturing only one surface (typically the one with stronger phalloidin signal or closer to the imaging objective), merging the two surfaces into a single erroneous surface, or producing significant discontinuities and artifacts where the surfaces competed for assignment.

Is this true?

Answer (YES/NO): NO